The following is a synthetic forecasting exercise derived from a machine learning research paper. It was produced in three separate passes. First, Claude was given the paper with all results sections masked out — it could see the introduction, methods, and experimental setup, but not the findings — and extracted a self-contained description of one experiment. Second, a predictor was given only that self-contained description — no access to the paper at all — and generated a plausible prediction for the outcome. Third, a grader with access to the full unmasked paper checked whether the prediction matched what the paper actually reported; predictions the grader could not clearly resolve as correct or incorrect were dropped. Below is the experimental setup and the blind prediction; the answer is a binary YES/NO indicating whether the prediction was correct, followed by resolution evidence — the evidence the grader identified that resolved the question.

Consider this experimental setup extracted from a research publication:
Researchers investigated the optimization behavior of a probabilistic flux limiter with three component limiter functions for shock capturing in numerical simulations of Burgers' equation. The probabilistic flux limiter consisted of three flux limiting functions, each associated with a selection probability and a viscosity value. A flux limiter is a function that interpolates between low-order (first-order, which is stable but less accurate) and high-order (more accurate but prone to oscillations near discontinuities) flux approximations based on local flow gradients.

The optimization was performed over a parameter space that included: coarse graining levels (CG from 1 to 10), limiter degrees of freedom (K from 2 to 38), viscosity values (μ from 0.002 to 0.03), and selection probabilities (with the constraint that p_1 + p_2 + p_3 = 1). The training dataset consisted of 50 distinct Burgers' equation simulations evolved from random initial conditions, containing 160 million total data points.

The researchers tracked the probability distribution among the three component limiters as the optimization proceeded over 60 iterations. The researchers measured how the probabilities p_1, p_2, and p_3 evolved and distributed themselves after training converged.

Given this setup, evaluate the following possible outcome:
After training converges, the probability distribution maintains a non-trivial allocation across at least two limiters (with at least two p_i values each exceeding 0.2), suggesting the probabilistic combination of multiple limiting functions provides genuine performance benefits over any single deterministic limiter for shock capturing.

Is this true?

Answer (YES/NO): YES